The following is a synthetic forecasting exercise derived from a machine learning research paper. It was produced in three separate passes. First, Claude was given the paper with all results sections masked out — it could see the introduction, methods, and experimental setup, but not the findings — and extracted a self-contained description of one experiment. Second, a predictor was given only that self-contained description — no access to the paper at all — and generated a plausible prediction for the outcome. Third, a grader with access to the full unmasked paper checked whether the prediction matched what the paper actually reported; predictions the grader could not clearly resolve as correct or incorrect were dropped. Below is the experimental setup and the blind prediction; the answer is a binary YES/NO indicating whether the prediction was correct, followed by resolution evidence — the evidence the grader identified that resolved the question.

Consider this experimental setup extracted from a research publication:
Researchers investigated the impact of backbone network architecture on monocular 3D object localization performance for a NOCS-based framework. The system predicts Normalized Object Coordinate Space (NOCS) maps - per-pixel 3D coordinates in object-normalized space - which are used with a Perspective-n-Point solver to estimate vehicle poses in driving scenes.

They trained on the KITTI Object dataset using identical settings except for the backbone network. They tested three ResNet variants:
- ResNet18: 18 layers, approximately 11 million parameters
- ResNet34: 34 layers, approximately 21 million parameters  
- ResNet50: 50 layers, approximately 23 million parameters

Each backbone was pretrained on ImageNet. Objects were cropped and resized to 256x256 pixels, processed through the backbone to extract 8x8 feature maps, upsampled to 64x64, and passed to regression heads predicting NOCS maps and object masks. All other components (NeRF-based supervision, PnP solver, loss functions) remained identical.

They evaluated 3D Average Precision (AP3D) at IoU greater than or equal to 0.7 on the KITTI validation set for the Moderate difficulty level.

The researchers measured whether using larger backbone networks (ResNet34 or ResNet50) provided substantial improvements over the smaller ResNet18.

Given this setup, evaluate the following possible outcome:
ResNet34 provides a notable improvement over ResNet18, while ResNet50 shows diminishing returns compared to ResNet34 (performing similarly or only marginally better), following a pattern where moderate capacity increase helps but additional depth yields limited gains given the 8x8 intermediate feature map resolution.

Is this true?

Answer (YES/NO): NO